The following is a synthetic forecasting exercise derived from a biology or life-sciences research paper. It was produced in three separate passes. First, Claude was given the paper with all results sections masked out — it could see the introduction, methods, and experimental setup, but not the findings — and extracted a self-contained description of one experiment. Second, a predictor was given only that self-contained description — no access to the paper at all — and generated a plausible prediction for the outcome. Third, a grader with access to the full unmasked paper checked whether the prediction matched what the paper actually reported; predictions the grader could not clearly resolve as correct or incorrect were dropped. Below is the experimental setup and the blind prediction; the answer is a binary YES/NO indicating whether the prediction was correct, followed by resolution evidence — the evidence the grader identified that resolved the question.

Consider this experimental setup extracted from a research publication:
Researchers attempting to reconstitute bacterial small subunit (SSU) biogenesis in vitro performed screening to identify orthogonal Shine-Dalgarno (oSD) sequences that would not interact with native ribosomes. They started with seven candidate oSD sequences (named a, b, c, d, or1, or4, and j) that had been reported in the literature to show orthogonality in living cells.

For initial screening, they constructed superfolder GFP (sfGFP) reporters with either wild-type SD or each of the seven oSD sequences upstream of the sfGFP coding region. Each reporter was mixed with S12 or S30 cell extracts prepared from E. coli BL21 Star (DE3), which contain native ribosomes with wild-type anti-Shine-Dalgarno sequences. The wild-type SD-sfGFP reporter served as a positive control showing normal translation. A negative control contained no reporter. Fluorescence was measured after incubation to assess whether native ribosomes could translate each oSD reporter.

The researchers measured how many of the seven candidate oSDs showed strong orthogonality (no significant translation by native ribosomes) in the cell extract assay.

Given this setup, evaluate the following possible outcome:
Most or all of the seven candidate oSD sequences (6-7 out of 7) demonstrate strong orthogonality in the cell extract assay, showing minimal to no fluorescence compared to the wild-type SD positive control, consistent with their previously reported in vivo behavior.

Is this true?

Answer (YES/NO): YES